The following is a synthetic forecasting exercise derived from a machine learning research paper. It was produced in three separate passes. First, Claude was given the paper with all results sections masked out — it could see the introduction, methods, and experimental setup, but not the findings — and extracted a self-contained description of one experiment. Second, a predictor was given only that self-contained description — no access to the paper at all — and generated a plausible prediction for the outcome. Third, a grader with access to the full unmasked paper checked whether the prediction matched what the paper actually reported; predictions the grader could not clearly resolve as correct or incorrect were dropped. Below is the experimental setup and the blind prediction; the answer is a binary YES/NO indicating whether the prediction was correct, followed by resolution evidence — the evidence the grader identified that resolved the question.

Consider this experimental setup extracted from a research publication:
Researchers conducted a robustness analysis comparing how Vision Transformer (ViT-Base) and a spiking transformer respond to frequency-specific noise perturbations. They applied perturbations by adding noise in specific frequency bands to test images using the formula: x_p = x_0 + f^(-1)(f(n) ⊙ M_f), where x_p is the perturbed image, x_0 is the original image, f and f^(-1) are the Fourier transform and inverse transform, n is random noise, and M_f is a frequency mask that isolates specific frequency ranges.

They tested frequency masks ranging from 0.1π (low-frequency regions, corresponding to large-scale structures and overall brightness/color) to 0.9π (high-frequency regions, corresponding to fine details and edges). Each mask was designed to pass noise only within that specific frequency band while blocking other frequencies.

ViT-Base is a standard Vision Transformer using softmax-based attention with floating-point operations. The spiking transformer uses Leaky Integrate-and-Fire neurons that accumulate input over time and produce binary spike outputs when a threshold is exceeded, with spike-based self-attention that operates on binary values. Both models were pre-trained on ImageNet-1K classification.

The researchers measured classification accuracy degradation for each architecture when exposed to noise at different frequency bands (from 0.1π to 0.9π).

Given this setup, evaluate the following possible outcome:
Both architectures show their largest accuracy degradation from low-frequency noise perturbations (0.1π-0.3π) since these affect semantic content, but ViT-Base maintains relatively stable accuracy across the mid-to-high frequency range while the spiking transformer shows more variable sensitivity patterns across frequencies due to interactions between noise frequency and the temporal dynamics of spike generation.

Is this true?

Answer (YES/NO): NO